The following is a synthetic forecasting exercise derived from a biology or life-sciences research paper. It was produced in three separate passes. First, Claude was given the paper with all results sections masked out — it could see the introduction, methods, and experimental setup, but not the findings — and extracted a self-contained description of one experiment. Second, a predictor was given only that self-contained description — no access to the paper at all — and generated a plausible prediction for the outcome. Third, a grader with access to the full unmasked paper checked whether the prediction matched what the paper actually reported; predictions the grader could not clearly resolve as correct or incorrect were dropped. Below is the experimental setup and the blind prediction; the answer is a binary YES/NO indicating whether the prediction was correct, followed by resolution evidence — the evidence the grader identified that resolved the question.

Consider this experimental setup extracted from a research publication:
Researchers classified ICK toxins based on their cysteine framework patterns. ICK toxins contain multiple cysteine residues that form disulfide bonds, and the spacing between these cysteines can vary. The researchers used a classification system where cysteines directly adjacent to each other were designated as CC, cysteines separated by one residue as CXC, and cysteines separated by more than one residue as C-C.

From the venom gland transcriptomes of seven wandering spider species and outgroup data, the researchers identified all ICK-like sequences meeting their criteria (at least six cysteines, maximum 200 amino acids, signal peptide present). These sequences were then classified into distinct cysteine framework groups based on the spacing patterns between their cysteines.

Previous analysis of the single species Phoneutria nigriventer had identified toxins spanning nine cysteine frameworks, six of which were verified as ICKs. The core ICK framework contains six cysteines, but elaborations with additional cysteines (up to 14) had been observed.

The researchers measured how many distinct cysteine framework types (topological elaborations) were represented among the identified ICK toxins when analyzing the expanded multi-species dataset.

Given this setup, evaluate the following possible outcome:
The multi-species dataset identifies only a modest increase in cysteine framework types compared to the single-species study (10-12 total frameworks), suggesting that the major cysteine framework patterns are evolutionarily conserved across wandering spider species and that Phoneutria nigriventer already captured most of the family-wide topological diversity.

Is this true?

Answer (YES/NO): NO